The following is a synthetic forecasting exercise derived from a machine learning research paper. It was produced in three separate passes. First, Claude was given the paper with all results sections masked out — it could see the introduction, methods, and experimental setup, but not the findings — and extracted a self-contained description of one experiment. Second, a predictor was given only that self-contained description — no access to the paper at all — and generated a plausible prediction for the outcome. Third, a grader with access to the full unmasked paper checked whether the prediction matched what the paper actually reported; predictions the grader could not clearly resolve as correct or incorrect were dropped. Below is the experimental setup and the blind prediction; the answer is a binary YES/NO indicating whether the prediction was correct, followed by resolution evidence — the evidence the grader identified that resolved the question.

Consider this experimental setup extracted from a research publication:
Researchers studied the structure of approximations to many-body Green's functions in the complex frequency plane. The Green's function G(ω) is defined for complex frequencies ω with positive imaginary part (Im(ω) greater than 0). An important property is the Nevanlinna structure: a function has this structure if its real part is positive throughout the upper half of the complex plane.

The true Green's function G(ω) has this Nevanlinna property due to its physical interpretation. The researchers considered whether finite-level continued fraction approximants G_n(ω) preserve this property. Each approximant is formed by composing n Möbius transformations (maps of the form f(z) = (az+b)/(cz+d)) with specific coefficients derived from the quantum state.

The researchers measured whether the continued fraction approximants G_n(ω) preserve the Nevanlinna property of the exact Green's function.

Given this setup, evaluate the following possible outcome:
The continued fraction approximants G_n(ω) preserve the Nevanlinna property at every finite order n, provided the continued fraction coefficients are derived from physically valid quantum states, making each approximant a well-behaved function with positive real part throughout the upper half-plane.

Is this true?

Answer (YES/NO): YES